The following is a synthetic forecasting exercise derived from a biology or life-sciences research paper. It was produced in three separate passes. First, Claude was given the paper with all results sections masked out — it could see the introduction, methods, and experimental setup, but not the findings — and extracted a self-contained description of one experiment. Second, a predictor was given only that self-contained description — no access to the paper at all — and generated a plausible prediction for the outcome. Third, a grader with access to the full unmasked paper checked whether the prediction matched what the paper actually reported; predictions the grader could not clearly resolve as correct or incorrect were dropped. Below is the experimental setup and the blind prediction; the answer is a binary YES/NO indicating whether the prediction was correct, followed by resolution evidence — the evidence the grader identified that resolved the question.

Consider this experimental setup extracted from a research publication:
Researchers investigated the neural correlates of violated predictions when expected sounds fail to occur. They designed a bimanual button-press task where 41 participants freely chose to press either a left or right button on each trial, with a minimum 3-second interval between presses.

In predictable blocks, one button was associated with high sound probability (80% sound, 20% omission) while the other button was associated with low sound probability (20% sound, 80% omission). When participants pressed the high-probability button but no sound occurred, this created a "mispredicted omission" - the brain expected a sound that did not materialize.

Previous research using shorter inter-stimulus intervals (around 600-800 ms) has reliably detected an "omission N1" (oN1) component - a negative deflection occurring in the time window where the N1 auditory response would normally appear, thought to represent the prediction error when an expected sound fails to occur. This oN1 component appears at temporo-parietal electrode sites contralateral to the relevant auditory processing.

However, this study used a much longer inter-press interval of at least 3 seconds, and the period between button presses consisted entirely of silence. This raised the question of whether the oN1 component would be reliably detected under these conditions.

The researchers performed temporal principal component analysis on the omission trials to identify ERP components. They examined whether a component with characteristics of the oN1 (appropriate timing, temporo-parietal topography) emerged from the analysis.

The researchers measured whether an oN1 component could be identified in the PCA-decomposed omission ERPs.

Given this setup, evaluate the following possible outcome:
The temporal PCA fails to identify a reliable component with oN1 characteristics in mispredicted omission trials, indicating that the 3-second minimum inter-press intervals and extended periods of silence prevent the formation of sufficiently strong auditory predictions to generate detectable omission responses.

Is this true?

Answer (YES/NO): NO